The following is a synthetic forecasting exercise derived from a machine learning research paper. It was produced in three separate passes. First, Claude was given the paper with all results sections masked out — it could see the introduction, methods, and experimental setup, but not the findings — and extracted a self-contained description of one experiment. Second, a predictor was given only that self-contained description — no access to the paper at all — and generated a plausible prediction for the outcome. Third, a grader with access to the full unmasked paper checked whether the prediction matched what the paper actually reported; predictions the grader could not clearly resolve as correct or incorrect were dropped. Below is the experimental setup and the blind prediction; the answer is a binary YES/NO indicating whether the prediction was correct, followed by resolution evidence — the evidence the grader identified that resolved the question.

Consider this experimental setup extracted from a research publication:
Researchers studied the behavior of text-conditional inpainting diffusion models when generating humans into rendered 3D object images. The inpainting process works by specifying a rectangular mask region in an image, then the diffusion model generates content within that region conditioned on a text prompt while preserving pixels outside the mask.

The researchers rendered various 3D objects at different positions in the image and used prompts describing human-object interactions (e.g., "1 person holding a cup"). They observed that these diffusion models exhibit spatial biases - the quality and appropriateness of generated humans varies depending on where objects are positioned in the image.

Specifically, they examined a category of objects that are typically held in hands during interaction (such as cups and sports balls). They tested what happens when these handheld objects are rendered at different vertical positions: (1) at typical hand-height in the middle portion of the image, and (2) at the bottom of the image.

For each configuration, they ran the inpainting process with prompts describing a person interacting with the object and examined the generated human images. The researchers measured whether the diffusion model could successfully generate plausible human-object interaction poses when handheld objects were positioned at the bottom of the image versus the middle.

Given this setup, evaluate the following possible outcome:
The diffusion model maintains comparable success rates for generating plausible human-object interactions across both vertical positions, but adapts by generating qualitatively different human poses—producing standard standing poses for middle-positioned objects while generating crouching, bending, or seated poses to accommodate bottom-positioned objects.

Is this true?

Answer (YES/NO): NO